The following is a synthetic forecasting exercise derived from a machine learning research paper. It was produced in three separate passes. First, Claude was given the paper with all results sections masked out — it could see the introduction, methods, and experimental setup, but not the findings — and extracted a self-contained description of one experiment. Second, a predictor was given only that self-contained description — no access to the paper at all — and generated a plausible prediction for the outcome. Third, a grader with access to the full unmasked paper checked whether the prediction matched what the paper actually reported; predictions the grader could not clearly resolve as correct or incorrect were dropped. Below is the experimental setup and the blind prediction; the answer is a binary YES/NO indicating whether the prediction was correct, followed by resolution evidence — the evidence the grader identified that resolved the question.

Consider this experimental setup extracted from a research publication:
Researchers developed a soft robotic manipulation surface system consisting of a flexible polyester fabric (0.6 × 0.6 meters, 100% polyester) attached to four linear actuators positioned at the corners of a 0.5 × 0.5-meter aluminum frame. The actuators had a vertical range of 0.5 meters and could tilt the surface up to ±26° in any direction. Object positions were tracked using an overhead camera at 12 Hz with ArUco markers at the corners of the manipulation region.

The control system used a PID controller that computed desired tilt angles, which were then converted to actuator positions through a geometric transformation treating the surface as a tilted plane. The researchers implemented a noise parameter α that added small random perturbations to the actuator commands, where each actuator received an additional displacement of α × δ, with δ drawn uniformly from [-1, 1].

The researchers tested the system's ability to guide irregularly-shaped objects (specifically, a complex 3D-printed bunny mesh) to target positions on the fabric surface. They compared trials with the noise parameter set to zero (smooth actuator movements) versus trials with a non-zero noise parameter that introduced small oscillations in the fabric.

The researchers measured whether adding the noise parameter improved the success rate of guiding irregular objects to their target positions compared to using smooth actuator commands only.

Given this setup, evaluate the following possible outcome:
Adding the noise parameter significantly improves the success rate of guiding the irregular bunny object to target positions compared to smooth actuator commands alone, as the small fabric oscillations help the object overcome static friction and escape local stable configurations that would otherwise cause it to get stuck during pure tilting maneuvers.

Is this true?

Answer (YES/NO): YES